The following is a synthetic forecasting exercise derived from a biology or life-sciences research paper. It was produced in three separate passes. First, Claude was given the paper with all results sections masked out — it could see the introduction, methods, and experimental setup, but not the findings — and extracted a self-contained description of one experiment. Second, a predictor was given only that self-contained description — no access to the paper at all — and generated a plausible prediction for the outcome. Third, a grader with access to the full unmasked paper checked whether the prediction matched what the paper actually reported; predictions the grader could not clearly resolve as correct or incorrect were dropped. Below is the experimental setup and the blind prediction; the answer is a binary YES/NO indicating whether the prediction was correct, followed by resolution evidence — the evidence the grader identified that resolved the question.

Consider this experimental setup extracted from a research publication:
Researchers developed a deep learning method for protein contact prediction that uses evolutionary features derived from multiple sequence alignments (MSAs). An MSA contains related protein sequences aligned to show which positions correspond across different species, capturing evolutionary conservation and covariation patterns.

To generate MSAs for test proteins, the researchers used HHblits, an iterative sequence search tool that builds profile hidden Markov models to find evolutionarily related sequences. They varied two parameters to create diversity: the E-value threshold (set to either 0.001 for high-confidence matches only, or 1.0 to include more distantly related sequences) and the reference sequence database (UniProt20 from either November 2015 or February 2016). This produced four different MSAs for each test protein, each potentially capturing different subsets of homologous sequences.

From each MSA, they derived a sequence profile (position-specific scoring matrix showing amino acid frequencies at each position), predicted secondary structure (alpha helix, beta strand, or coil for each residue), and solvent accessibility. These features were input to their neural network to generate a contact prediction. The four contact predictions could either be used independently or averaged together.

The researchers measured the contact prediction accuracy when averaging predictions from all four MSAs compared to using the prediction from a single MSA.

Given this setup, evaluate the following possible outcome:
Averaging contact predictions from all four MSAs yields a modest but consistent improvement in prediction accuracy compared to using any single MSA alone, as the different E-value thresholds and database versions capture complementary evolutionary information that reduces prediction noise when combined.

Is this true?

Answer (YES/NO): YES